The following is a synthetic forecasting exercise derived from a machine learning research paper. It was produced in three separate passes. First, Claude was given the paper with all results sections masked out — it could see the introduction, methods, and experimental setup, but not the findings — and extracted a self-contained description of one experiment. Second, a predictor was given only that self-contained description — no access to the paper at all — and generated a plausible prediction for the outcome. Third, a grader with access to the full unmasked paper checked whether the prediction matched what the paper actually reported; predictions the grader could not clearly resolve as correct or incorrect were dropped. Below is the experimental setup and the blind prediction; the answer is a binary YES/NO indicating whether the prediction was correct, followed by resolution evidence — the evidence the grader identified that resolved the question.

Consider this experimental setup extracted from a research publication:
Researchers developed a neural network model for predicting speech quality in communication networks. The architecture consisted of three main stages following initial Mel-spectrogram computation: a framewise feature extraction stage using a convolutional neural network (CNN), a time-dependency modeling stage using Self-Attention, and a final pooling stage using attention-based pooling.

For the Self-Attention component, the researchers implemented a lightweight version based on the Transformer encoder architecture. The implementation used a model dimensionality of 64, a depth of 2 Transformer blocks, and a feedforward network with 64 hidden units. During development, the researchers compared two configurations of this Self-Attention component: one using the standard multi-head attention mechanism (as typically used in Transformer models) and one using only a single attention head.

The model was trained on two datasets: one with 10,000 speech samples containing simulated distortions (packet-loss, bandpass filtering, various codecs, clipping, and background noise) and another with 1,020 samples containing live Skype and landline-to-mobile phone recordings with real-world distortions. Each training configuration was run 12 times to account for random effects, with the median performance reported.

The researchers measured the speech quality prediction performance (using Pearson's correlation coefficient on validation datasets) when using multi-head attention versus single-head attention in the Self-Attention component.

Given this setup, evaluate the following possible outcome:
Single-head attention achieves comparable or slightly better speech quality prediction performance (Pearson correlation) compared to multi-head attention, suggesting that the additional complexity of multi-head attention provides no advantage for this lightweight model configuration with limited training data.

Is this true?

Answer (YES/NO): YES